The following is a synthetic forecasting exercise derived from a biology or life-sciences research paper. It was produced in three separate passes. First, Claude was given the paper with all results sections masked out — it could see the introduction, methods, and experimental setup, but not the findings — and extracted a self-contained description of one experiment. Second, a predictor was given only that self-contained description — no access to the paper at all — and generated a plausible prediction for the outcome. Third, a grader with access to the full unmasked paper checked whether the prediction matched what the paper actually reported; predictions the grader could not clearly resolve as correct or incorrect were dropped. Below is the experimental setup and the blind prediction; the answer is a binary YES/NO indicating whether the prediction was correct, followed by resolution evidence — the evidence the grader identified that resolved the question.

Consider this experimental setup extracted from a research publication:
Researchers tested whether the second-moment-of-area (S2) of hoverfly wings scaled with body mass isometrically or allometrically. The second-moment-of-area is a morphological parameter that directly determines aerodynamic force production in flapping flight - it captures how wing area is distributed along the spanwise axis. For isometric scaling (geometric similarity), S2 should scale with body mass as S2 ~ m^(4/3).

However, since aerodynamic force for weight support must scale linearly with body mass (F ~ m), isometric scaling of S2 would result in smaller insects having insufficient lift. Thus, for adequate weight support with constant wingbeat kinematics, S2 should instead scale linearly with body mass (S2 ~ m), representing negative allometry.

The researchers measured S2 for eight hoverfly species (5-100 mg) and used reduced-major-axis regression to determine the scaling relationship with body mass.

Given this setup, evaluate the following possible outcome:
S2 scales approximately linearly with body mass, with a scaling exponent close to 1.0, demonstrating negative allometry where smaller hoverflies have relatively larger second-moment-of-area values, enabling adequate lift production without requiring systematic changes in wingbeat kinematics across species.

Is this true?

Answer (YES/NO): NO